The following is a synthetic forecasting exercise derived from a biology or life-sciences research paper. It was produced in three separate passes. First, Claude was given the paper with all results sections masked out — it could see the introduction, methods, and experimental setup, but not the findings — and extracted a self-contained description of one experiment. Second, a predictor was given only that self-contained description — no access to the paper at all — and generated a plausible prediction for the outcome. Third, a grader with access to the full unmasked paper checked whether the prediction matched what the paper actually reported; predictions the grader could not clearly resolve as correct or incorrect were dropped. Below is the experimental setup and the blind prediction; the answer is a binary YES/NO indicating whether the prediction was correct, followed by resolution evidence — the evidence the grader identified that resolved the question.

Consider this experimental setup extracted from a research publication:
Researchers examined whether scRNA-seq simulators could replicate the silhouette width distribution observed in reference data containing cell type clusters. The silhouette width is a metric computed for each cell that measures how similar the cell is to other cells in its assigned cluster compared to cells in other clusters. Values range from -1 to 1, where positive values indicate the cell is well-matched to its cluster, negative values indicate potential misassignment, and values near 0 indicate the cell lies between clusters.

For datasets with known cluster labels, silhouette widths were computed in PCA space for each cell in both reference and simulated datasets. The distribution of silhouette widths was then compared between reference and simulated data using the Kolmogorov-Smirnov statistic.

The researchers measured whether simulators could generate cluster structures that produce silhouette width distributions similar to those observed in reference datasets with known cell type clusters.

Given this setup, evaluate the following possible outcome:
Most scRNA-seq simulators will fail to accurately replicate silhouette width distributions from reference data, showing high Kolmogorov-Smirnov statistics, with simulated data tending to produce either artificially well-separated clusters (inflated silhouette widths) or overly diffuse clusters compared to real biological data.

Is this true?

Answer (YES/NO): YES